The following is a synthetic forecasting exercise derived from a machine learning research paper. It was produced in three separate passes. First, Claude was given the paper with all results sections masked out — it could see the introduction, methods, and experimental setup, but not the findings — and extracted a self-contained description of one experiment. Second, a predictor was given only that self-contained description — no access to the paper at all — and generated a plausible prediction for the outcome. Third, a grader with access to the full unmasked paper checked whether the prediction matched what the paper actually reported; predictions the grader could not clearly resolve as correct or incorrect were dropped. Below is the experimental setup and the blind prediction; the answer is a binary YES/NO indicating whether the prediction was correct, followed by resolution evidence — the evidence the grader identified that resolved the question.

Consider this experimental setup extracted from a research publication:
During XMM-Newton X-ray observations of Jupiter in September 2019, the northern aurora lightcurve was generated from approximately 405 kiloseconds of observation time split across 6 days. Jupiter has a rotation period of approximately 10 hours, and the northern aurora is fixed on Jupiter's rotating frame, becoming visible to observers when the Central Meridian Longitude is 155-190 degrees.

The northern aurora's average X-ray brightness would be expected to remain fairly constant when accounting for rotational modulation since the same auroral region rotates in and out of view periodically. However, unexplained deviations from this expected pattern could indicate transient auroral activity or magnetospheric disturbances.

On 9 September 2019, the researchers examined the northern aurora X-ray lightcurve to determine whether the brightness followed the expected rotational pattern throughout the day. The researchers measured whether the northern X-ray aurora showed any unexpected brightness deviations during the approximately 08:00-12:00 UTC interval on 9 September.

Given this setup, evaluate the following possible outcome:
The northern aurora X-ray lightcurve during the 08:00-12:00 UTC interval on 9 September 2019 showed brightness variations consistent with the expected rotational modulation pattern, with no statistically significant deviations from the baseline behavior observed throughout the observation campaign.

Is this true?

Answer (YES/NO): NO